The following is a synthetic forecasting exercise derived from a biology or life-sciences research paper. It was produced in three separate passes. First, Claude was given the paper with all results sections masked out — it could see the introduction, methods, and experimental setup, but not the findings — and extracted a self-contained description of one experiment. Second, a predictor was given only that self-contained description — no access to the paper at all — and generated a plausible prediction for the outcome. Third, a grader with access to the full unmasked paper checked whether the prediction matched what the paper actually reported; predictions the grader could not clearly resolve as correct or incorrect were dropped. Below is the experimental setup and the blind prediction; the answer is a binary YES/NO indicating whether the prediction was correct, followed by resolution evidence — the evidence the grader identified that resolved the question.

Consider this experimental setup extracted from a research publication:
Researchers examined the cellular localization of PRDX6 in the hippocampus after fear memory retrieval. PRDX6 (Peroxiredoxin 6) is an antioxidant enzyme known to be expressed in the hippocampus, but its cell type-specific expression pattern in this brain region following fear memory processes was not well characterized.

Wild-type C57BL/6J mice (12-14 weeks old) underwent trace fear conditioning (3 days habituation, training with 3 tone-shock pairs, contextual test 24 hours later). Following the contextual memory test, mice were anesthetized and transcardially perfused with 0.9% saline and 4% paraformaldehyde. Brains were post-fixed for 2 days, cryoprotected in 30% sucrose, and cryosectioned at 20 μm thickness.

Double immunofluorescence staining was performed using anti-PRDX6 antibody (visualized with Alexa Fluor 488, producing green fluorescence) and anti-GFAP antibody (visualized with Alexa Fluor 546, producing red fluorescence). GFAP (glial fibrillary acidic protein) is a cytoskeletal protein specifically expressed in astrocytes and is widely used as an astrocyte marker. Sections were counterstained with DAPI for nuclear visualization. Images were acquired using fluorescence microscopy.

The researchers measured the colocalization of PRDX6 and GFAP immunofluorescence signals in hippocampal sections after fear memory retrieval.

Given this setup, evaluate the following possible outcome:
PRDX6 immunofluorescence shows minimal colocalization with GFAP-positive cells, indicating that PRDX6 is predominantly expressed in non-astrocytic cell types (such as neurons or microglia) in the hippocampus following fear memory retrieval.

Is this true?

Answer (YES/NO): NO